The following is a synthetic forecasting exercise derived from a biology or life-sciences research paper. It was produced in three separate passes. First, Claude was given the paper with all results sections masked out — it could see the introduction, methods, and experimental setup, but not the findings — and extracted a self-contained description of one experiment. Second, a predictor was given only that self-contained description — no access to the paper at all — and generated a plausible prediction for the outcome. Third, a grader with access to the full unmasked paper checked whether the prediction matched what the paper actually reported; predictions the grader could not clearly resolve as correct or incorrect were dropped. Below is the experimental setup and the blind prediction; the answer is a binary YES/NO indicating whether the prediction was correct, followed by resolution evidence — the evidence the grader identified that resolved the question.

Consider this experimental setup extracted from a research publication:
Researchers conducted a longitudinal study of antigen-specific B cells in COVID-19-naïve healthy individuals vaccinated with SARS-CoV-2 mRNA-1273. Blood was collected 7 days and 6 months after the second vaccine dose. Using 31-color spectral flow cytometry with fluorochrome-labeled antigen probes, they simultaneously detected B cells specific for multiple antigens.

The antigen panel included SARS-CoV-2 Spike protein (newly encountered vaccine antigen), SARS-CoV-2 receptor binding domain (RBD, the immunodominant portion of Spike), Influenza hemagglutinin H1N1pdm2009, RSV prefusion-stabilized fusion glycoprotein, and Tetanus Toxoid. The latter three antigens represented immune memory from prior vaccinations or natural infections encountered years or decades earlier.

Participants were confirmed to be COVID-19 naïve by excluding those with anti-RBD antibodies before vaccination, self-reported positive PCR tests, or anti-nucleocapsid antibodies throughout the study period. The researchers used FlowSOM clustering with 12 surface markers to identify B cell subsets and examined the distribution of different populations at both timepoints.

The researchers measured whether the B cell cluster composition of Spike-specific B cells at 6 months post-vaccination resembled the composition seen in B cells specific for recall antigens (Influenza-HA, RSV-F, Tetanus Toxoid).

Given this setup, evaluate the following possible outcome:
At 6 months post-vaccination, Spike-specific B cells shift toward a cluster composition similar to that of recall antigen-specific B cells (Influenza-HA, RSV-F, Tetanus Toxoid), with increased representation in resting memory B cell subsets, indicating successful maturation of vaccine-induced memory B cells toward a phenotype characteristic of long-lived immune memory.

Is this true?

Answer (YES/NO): NO